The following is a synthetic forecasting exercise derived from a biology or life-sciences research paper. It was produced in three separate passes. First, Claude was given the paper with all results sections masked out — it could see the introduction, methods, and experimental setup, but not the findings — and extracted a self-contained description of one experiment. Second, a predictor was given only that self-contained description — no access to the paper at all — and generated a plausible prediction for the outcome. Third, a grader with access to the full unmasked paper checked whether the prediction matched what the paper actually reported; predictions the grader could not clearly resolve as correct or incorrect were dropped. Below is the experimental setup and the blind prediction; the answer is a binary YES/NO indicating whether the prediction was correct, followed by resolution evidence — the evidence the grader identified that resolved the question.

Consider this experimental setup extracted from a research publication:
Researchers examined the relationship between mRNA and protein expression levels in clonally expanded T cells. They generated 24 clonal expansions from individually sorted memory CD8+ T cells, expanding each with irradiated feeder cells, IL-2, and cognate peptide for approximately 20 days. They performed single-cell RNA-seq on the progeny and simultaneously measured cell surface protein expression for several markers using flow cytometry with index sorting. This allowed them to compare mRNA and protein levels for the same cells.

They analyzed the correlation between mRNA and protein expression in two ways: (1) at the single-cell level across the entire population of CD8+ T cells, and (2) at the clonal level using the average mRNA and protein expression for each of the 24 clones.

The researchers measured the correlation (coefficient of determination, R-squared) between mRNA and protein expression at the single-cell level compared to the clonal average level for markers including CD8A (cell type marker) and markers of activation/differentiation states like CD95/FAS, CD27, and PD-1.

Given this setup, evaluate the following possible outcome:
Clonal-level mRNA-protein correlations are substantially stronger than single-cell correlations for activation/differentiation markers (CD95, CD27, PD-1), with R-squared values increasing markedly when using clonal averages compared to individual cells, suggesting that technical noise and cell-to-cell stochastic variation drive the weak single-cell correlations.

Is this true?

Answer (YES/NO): YES